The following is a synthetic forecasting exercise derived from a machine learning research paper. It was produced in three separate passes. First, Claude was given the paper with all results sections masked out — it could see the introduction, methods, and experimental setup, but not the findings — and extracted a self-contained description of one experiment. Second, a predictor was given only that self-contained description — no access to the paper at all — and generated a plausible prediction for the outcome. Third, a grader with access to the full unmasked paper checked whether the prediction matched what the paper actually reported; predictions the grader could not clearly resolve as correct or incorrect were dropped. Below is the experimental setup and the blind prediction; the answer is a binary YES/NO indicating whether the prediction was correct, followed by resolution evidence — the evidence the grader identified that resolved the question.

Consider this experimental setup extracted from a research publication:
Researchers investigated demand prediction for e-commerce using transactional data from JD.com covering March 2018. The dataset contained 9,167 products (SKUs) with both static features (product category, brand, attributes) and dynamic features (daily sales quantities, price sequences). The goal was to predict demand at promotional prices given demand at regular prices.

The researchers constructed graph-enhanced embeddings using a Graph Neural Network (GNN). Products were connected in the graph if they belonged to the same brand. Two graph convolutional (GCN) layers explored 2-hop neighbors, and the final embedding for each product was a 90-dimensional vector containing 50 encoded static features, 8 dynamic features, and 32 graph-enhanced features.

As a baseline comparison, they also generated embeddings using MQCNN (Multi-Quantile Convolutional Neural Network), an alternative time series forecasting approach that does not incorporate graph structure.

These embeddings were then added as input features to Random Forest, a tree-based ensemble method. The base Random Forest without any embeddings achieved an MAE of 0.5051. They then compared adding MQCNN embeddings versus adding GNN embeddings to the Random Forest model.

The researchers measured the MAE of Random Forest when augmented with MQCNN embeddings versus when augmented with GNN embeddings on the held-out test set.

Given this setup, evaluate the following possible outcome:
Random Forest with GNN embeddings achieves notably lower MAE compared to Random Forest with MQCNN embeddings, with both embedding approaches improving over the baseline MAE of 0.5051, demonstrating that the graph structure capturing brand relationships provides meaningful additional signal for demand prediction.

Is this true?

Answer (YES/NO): NO